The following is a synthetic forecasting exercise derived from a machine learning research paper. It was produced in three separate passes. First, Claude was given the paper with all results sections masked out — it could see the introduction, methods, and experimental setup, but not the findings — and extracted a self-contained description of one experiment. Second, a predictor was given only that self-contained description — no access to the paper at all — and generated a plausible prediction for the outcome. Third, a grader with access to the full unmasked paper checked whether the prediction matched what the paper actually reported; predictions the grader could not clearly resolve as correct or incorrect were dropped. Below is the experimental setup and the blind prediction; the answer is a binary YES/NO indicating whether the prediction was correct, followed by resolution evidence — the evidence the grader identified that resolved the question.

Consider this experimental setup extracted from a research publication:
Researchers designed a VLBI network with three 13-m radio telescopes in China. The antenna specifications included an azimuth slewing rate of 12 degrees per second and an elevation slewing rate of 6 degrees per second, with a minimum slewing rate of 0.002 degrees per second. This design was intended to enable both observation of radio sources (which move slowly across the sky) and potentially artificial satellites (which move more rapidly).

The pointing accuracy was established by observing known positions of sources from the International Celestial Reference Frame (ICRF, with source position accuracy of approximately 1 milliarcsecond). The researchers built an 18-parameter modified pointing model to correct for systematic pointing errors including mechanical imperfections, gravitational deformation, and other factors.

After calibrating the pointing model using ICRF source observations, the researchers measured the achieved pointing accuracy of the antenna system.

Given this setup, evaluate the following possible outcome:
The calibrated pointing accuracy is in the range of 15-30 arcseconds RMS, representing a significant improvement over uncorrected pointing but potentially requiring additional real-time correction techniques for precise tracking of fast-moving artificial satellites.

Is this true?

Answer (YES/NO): YES